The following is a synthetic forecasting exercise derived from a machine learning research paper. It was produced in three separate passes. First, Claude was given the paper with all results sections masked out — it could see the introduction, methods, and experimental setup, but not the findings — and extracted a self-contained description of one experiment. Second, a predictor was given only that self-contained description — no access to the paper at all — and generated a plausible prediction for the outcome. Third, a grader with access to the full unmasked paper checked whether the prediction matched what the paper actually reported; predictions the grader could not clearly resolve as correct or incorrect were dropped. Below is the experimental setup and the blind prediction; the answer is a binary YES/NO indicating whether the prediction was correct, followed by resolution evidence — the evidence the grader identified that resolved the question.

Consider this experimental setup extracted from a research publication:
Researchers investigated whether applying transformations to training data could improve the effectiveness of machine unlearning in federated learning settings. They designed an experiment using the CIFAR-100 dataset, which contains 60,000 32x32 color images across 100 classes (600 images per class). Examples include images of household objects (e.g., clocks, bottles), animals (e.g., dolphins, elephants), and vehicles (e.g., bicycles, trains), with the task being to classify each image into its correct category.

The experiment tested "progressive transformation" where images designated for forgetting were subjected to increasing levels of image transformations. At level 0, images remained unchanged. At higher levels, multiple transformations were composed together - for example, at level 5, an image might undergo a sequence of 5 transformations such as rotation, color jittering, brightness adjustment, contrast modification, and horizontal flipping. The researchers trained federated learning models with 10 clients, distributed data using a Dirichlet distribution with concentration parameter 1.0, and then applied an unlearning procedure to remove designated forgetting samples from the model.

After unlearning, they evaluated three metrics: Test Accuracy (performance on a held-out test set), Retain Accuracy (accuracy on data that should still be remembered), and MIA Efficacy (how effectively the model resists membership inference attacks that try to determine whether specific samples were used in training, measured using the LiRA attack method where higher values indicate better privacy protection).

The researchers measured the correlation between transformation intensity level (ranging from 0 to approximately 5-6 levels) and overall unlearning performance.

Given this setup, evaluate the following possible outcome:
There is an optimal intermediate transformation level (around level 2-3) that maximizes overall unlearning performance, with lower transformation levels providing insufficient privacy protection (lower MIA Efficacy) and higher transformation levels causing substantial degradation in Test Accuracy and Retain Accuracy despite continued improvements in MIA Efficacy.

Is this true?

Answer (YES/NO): NO